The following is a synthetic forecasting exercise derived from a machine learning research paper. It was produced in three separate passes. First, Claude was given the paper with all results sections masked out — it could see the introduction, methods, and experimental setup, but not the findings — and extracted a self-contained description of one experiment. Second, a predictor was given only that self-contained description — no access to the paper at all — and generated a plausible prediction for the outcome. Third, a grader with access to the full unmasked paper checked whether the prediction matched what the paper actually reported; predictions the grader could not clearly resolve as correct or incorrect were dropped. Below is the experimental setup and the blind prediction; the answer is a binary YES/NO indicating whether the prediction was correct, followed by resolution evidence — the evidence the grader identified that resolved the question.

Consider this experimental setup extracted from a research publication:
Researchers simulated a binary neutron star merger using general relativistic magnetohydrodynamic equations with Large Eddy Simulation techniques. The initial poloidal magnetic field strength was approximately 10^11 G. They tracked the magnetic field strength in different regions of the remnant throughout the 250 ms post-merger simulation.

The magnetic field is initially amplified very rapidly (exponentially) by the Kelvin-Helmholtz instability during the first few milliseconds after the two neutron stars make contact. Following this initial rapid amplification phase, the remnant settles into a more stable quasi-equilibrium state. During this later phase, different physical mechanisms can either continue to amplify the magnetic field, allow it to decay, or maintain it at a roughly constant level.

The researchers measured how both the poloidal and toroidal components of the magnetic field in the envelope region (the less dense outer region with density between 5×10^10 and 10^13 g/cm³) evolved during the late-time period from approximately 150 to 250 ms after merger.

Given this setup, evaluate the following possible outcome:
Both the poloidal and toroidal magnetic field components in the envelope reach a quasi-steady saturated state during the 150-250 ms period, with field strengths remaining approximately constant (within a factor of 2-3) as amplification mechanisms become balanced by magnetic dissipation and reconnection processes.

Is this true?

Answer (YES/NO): NO